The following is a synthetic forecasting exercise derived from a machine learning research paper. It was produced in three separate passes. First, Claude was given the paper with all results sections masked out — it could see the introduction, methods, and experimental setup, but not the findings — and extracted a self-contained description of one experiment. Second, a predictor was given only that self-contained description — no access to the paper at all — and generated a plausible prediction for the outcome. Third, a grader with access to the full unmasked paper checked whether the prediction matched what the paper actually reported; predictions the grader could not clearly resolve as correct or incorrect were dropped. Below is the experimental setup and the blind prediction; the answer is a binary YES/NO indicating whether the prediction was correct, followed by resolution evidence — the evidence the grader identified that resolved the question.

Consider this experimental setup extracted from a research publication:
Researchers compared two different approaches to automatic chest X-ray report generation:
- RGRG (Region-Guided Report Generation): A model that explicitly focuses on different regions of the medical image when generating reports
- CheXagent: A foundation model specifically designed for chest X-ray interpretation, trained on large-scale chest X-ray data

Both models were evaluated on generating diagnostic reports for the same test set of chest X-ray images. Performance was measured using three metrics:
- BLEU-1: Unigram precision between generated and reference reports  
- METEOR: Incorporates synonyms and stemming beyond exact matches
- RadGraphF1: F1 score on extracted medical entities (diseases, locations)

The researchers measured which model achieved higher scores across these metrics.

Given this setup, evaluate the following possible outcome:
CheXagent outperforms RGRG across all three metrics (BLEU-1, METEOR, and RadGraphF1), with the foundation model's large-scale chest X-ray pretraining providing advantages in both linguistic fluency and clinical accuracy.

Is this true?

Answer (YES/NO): NO